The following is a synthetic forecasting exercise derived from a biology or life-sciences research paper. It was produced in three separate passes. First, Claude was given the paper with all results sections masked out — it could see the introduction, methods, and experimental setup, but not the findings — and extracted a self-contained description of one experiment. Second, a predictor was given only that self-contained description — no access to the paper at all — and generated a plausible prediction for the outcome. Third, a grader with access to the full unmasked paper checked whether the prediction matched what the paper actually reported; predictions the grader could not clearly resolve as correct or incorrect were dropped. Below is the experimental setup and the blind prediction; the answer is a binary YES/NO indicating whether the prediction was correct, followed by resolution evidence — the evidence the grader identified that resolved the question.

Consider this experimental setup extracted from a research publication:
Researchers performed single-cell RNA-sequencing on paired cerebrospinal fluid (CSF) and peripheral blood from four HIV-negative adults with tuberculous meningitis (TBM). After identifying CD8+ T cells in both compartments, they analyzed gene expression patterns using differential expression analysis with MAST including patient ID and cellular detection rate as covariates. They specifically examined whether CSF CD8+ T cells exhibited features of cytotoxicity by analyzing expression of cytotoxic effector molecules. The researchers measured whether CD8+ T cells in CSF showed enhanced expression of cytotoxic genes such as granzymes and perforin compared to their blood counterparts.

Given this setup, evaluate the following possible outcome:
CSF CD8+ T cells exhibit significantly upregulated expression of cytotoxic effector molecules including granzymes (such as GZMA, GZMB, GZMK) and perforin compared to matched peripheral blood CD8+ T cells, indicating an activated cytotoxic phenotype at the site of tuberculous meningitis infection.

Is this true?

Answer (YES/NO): NO